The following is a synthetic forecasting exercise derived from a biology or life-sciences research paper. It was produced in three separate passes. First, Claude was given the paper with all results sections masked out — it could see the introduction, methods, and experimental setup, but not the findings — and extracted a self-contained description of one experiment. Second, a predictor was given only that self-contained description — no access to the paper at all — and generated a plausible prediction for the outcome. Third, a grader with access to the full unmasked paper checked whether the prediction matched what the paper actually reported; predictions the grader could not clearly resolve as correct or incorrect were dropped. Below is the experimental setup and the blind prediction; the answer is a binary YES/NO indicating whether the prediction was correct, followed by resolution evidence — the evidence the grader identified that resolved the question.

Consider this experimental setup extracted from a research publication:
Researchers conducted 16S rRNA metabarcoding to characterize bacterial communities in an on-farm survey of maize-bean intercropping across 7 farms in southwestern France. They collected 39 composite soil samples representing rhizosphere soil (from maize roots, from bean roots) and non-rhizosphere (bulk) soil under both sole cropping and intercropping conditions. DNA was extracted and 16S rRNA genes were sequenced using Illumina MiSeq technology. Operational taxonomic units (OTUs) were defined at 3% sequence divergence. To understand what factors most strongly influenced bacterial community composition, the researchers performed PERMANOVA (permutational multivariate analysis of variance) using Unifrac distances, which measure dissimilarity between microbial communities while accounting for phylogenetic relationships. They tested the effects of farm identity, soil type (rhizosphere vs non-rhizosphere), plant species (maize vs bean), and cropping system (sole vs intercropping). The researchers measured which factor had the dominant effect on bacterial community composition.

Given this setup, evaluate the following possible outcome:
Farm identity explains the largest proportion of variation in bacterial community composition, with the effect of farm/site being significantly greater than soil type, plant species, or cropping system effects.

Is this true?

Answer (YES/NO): YES